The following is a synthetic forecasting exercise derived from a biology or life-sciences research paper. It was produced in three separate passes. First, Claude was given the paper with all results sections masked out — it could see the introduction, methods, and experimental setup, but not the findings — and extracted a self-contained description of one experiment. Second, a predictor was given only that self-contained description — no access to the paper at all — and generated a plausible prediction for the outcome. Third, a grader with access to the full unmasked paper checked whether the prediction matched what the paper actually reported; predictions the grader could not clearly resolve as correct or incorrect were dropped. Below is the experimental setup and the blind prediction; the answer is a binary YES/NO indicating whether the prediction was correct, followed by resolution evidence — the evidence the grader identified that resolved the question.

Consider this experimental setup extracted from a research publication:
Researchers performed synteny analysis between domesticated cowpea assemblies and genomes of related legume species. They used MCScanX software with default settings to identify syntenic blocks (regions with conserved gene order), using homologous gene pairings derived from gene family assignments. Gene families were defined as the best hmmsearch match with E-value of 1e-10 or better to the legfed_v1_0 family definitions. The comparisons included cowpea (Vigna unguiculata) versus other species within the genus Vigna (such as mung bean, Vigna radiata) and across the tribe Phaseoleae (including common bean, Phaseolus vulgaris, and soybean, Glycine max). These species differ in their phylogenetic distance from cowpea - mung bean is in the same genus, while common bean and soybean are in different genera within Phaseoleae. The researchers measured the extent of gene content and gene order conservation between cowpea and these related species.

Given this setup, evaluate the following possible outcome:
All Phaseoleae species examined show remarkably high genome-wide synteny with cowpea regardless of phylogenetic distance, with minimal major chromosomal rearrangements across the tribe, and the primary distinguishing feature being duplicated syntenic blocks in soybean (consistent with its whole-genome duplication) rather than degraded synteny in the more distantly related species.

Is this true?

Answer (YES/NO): YES